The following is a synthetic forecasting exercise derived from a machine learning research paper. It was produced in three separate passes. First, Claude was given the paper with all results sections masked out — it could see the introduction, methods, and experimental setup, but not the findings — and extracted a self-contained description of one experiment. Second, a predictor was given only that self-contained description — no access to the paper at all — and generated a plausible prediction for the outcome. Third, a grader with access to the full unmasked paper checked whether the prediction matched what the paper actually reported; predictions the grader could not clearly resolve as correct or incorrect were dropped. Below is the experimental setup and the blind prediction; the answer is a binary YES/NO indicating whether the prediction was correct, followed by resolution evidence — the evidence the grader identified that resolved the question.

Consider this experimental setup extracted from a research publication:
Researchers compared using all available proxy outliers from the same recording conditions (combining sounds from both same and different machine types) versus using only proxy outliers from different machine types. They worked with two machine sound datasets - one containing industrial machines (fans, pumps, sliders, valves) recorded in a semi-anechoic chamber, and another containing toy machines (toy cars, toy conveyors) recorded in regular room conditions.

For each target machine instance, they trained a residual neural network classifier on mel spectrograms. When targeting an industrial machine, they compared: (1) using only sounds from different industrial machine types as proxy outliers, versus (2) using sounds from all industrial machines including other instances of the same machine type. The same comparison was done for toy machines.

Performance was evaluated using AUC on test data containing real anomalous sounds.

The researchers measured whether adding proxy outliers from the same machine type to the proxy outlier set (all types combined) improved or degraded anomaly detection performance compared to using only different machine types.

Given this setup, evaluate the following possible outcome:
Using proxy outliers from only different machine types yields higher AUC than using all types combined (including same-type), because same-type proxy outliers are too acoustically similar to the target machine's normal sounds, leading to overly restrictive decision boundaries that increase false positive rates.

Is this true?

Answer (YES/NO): NO